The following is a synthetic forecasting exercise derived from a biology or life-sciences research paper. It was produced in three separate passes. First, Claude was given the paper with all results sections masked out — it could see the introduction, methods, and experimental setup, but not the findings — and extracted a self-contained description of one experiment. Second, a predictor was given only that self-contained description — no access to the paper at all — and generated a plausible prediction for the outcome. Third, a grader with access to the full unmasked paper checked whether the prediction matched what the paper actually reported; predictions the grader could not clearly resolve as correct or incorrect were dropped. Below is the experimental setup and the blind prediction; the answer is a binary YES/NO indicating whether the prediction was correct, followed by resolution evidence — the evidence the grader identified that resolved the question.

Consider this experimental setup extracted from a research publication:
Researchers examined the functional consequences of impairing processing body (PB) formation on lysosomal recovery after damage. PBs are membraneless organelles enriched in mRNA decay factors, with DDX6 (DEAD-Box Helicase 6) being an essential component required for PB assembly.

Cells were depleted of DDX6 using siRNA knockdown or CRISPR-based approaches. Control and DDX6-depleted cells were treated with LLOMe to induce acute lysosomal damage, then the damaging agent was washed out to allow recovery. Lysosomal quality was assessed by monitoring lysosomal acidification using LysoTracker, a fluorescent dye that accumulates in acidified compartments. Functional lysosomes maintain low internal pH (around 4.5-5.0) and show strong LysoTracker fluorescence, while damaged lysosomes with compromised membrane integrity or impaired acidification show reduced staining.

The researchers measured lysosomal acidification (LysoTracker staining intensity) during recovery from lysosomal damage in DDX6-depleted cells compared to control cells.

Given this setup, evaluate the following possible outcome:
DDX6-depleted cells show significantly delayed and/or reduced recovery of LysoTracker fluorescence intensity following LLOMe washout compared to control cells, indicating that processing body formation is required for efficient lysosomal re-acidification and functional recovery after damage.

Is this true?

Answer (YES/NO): YES